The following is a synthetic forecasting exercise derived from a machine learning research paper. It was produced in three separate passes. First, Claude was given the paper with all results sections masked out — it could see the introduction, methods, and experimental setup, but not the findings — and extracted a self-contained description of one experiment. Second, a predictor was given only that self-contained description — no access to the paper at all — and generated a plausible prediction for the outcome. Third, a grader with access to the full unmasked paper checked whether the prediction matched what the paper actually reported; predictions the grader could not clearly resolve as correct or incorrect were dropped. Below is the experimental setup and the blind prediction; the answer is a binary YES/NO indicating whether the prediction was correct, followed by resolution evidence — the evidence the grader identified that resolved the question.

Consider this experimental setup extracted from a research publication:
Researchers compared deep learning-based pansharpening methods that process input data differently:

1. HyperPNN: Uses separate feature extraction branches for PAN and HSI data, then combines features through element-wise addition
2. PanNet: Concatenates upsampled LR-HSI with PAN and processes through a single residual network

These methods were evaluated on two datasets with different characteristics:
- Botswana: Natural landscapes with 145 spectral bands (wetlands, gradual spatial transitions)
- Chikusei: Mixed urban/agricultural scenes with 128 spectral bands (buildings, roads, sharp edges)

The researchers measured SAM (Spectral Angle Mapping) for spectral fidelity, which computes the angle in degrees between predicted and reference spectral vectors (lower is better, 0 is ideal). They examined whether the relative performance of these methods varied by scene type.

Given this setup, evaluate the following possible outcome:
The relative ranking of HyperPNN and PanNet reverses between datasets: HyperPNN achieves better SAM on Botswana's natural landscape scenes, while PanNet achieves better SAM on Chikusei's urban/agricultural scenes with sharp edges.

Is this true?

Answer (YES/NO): YES